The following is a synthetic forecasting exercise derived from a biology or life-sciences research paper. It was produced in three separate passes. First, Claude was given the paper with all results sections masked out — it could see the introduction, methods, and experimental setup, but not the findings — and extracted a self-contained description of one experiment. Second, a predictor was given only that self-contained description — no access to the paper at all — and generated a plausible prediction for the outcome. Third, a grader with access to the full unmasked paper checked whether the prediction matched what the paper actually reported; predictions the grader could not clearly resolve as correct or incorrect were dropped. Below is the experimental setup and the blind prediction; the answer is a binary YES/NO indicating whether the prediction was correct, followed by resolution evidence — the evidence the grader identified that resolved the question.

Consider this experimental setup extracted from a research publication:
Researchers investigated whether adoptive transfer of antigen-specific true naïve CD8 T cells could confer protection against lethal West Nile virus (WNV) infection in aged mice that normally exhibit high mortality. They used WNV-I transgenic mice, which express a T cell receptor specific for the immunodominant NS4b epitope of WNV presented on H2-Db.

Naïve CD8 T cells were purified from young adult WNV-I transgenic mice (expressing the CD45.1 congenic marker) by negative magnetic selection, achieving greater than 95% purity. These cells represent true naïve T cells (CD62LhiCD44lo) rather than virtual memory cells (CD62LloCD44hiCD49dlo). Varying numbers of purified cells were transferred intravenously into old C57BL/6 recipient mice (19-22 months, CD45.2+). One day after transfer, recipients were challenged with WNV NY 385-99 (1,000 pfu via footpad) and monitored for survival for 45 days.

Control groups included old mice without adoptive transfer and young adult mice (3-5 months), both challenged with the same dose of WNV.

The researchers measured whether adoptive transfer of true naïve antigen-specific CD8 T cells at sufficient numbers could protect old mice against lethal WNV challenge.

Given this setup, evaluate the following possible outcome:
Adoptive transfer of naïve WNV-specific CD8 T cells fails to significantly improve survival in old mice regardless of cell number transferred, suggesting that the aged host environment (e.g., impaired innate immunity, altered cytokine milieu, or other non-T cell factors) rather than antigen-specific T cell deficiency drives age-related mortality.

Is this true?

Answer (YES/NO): NO